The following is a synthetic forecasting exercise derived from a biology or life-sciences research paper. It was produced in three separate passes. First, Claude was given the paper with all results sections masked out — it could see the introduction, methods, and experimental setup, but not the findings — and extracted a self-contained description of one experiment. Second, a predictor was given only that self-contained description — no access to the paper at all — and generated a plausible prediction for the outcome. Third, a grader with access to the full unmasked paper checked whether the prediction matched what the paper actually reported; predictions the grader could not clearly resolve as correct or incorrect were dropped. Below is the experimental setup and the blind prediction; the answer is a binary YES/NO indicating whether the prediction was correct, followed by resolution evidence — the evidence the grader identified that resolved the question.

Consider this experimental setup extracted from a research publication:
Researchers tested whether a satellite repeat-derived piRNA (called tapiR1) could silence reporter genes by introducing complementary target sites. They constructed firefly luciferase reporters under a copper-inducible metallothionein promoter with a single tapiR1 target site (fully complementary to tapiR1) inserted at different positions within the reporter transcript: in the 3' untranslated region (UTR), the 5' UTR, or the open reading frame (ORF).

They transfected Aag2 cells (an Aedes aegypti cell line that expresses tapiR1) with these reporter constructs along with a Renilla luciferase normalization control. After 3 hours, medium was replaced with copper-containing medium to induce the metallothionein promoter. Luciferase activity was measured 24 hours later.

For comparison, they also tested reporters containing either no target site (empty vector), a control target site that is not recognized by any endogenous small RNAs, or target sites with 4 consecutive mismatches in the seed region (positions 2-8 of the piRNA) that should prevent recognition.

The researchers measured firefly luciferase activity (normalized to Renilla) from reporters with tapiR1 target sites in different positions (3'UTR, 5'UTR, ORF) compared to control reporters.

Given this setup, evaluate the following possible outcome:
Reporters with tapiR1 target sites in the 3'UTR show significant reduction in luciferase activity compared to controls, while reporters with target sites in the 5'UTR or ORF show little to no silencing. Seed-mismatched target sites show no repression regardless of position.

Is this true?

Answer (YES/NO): NO